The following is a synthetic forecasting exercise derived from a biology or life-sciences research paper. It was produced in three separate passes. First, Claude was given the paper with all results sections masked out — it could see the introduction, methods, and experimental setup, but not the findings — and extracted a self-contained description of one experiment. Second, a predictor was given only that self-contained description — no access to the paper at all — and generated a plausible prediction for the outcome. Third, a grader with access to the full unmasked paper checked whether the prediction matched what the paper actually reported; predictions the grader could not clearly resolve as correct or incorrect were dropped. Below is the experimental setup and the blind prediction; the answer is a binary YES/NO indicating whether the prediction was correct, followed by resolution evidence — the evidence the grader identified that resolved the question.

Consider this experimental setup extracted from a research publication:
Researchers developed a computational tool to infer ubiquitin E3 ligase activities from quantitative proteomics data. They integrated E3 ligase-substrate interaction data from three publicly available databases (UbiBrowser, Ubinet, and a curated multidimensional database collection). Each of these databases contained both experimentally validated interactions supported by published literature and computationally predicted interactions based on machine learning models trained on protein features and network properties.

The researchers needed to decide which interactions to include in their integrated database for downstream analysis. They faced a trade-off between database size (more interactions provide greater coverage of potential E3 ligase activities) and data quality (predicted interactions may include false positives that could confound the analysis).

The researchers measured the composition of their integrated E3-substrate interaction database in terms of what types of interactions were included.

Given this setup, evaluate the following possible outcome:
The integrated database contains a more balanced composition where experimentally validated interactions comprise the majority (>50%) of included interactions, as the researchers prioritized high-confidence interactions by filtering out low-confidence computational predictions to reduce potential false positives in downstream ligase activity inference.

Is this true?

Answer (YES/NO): NO